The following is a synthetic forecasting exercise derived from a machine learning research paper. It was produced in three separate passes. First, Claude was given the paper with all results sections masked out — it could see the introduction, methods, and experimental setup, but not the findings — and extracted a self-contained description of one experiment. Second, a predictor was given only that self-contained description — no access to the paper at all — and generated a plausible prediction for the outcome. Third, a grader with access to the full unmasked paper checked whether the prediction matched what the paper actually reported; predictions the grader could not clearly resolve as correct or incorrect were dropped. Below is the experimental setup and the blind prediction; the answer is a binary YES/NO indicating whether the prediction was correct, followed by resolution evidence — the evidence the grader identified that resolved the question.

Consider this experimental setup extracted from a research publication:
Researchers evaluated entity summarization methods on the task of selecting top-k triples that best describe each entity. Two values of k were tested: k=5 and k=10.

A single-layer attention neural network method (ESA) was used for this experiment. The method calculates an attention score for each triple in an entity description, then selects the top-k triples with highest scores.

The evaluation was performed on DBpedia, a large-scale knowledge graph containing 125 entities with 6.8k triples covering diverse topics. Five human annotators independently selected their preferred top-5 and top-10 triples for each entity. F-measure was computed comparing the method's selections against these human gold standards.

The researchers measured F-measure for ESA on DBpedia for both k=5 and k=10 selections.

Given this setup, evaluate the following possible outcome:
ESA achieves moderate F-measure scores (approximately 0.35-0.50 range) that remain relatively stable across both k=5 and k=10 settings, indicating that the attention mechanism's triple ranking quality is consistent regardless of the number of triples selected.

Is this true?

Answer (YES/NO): NO